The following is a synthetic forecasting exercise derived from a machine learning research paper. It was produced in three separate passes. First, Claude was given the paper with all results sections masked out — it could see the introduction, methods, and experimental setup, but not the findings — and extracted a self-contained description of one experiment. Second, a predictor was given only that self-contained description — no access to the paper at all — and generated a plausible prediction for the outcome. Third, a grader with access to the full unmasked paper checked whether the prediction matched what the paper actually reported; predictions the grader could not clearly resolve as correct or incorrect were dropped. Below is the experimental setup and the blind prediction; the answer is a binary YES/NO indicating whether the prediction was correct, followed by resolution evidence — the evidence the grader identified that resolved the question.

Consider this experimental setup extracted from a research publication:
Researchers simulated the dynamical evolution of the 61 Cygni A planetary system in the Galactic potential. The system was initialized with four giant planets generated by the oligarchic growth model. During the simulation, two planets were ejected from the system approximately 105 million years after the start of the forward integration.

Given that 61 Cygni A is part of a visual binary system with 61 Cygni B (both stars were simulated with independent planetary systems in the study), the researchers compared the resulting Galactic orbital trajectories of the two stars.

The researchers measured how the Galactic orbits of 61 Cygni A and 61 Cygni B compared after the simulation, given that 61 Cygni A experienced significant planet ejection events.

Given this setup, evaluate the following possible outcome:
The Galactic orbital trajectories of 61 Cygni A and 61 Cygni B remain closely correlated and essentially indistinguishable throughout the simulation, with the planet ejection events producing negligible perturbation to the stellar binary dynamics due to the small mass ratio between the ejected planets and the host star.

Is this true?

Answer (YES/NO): NO